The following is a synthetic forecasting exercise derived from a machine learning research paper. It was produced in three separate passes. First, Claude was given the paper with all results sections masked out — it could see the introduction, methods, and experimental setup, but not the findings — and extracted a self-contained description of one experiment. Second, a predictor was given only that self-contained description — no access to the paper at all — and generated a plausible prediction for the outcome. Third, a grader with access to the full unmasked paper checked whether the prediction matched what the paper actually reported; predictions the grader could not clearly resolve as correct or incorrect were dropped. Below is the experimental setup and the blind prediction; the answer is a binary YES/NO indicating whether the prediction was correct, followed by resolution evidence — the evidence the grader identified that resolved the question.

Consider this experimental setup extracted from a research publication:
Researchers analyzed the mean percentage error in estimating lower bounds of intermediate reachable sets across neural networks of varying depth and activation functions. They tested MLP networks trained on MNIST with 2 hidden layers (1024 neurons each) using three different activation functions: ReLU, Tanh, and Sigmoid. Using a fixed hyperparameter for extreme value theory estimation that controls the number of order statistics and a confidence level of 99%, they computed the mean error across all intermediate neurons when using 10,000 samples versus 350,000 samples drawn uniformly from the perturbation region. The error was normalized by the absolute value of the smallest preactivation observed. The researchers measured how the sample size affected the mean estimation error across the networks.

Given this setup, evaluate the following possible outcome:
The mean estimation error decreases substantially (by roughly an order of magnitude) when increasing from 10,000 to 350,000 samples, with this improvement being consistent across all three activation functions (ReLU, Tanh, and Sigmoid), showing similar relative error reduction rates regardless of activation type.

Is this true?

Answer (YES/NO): NO